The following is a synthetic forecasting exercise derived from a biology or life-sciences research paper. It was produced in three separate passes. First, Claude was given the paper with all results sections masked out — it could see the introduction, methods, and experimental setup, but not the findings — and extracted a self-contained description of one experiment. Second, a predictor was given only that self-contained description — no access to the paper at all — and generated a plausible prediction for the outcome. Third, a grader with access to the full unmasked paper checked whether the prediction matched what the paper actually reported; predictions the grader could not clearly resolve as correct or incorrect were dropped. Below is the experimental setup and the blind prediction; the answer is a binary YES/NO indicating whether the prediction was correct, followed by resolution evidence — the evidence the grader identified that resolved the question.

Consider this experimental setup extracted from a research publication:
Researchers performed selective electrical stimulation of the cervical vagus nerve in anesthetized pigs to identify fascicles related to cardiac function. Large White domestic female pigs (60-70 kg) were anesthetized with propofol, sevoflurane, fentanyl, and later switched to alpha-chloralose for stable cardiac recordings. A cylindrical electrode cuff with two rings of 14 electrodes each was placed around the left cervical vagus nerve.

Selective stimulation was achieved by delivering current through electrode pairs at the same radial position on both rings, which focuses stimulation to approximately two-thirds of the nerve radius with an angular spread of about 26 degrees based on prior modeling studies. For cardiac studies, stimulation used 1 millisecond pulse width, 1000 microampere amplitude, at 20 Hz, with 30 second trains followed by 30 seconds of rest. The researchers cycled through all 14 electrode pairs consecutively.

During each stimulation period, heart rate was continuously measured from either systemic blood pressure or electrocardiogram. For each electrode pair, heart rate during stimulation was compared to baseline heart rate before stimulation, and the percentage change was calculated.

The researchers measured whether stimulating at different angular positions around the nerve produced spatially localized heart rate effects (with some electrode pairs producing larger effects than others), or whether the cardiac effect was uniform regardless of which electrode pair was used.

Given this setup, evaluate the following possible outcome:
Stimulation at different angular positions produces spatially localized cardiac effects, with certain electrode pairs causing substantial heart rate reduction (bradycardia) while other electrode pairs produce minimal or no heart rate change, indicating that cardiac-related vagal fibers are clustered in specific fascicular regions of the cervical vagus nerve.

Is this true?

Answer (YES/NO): YES